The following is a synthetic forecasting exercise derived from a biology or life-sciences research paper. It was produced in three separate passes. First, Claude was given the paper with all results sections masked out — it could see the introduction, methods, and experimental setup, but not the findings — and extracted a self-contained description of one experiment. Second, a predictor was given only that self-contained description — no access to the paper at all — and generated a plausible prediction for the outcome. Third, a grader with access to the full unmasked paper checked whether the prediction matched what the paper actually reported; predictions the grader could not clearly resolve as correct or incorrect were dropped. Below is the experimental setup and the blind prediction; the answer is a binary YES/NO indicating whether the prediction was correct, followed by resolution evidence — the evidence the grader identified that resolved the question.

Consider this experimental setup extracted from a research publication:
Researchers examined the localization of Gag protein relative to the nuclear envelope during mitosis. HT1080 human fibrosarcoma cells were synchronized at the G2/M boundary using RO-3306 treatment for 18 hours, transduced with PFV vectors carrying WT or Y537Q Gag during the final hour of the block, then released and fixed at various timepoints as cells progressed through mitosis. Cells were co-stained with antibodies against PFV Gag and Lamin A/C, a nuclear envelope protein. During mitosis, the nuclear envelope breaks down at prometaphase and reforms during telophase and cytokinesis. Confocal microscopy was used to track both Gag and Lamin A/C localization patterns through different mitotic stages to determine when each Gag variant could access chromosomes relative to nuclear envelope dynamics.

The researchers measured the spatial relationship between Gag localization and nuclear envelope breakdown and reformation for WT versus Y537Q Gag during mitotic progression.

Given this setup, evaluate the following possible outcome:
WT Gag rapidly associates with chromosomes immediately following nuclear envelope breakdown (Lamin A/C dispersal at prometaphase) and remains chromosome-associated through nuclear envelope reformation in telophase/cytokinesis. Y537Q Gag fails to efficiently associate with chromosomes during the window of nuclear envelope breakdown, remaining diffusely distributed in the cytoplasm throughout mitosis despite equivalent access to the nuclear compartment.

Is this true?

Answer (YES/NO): NO